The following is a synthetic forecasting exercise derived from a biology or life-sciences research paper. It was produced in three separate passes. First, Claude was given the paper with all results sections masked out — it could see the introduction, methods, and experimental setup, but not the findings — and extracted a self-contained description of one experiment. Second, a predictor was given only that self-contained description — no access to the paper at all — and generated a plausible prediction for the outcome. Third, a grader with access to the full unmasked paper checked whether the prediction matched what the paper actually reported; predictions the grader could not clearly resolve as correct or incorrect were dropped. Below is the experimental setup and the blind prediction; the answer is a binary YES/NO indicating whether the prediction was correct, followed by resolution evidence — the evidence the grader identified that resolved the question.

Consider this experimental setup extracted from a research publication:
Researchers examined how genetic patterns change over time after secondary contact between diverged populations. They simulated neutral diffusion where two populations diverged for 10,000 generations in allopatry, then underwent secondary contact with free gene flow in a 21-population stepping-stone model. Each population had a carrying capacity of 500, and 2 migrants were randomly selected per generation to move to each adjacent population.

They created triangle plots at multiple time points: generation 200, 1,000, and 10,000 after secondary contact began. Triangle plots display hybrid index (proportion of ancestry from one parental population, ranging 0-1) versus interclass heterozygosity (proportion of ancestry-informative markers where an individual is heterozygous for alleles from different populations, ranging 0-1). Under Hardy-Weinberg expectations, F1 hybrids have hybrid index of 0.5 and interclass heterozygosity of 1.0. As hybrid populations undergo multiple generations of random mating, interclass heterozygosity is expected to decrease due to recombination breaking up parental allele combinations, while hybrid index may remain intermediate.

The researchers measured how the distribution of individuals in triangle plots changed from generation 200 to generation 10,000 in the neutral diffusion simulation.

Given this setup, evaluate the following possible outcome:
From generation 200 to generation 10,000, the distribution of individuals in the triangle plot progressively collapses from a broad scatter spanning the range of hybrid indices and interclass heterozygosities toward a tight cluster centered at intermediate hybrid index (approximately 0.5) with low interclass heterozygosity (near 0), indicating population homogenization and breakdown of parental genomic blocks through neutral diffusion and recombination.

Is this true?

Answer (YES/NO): NO